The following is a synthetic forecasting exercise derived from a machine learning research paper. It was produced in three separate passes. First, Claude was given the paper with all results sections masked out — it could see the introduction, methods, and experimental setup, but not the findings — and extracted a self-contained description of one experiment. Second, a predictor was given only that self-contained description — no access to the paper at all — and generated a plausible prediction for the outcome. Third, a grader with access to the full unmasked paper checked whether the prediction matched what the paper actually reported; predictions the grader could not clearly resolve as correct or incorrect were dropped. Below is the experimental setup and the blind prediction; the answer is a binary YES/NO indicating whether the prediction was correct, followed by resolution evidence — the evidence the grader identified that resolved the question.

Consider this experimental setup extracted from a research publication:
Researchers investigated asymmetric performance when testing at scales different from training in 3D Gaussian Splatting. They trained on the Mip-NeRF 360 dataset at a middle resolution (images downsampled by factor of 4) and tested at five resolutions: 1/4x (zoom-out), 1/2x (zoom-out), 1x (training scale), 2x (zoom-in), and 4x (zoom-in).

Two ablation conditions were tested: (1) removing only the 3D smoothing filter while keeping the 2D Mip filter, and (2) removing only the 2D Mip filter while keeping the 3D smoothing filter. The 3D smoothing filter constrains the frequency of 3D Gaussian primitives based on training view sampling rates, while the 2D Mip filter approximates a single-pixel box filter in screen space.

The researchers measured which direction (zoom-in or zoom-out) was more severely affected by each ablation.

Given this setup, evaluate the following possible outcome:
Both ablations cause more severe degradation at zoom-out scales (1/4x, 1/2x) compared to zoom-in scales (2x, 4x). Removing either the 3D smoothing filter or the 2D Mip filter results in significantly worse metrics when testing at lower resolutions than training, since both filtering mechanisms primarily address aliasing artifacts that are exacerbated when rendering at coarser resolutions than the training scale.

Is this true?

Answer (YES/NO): NO